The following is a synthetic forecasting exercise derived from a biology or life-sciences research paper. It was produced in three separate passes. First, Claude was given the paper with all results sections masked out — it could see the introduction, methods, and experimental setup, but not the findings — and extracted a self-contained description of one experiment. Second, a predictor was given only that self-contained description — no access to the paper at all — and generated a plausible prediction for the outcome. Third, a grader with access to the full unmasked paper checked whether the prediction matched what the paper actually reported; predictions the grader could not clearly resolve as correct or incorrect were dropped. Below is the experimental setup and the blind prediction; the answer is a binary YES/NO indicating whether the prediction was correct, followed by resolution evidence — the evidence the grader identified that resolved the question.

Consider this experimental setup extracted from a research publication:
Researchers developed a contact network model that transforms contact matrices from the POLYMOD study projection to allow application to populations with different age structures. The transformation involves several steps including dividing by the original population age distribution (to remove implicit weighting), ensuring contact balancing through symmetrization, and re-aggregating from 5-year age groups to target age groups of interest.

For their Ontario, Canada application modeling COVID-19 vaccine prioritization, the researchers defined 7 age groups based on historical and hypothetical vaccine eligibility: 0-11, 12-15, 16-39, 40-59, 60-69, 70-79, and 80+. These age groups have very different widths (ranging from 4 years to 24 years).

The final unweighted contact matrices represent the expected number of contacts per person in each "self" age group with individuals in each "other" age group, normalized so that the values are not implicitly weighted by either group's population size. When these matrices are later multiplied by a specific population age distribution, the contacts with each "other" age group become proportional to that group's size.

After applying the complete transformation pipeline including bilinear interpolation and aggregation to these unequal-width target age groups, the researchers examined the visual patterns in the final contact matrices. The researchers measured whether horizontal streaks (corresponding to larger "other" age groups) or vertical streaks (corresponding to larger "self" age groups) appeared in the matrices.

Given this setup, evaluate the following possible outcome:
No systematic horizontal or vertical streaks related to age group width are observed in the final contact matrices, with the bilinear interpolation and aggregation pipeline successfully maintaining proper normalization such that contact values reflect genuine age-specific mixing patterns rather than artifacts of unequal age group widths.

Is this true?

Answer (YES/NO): NO